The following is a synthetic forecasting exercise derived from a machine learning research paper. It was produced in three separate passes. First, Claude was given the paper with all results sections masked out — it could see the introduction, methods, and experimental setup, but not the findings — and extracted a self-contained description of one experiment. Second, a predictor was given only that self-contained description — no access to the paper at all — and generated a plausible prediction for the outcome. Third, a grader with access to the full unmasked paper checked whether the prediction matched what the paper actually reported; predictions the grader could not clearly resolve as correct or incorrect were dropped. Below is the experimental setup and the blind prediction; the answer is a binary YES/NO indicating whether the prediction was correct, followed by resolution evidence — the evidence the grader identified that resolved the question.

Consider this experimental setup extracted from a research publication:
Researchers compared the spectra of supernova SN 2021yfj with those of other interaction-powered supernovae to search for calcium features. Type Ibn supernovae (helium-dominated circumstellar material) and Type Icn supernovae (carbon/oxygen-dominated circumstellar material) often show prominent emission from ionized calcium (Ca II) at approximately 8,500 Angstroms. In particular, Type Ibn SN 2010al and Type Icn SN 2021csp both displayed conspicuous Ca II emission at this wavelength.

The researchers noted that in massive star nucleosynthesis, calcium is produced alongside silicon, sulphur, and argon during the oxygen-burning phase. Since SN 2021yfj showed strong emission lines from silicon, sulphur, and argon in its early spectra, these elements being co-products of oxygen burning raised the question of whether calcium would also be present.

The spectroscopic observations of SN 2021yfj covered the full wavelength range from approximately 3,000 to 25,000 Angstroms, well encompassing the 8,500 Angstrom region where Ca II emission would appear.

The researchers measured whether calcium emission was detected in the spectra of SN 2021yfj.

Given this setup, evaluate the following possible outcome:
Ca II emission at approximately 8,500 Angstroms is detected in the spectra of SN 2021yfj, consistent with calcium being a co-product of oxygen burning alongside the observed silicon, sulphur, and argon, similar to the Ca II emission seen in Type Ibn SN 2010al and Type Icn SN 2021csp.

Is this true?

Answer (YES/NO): NO